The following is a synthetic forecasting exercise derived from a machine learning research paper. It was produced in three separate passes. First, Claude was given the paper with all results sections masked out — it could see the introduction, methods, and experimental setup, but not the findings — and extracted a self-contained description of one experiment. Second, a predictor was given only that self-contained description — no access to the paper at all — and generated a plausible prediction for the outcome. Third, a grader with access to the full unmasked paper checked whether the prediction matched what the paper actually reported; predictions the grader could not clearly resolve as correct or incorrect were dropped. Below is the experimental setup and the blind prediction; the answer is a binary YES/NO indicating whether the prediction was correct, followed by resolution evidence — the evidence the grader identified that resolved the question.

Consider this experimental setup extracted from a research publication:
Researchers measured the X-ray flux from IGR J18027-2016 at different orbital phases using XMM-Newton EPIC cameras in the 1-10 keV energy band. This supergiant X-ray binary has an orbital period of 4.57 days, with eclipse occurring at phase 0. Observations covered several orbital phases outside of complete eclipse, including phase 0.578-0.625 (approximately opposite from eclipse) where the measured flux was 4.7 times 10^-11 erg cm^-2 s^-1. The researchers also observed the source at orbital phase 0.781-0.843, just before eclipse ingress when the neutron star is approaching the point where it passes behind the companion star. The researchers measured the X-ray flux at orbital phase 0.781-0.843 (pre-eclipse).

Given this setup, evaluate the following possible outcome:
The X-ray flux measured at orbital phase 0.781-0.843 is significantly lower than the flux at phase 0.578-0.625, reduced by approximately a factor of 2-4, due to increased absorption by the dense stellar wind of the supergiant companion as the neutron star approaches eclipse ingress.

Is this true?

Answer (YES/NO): YES